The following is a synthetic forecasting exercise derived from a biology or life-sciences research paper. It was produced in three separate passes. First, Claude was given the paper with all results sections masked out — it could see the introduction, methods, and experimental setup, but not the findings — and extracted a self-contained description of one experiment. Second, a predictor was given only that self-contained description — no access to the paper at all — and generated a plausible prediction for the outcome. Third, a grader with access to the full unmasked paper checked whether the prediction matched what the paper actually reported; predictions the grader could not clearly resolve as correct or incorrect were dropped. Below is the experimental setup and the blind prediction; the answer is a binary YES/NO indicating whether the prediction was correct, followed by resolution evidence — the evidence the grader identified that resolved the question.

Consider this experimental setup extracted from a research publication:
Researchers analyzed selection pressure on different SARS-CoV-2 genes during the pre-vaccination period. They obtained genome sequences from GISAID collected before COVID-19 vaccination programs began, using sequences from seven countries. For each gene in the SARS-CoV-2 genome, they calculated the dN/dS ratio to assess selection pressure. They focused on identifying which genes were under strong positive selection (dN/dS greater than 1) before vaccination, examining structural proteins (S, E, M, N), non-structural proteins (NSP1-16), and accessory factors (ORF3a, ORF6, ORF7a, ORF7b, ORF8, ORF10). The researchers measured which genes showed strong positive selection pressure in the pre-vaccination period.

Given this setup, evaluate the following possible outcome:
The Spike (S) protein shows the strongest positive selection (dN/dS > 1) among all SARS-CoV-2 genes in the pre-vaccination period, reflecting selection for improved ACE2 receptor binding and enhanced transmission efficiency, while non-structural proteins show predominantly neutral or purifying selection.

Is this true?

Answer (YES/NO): NO